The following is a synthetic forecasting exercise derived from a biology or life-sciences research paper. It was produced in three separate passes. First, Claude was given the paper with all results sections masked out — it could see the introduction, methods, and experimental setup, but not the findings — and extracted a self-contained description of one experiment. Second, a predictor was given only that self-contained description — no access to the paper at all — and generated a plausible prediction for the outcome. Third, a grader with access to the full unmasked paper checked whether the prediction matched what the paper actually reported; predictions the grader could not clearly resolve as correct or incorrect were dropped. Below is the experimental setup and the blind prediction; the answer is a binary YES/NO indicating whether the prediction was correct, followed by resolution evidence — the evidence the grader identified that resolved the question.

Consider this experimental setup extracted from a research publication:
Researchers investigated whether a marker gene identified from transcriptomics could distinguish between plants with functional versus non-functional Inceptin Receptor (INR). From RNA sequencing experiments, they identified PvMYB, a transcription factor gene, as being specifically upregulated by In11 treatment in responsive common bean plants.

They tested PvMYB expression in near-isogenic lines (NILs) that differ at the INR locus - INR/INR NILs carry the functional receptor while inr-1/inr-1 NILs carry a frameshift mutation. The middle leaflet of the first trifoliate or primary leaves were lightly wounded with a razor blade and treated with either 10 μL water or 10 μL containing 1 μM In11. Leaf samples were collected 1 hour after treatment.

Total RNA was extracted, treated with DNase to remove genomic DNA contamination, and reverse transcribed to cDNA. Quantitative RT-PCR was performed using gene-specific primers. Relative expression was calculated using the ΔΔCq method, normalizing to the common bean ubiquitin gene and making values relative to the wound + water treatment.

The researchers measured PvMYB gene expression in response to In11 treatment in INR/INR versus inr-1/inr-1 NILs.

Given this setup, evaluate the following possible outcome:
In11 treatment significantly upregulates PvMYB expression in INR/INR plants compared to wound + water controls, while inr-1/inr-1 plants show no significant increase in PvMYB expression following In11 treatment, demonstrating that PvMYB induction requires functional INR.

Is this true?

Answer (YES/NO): YES